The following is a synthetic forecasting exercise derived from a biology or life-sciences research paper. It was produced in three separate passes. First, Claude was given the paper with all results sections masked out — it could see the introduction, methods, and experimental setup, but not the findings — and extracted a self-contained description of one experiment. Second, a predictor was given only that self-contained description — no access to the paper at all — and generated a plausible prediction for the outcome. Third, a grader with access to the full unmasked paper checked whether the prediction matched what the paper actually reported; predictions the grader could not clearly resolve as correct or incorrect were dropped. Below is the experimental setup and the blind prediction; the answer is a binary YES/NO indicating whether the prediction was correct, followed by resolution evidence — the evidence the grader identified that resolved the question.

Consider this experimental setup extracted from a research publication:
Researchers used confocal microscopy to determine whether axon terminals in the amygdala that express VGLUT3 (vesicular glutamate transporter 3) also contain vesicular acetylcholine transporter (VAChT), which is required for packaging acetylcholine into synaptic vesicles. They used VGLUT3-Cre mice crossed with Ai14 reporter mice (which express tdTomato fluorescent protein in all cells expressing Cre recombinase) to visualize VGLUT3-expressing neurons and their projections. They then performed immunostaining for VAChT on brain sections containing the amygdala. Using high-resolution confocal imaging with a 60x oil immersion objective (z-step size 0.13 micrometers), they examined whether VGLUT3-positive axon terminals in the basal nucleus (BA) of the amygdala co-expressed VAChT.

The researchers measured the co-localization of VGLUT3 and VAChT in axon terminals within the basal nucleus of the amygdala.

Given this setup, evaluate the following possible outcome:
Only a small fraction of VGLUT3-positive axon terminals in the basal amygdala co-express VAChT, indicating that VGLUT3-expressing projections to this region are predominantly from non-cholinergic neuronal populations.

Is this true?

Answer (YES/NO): NO